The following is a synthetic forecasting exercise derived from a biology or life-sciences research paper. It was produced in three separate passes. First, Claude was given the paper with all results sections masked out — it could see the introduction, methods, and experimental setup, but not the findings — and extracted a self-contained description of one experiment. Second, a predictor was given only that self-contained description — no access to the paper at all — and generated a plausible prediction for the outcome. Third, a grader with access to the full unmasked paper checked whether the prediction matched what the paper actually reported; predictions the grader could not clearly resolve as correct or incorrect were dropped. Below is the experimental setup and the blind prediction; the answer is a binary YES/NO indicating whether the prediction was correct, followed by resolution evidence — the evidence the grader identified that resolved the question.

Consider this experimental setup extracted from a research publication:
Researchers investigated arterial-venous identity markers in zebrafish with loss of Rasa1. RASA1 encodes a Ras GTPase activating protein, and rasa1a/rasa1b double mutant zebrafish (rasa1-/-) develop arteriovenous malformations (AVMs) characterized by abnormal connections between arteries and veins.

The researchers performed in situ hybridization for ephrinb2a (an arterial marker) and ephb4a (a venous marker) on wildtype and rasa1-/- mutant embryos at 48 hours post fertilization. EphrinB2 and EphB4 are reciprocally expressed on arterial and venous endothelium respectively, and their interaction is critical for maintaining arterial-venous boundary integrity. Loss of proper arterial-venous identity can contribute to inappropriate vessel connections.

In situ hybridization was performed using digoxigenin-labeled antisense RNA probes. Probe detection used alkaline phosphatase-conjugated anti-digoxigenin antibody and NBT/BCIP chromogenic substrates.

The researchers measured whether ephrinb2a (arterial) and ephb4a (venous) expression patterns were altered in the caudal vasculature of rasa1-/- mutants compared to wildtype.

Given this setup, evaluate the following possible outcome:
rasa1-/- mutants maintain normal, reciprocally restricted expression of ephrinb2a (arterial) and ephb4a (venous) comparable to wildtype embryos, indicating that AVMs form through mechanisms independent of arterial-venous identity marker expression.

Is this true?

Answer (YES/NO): YES